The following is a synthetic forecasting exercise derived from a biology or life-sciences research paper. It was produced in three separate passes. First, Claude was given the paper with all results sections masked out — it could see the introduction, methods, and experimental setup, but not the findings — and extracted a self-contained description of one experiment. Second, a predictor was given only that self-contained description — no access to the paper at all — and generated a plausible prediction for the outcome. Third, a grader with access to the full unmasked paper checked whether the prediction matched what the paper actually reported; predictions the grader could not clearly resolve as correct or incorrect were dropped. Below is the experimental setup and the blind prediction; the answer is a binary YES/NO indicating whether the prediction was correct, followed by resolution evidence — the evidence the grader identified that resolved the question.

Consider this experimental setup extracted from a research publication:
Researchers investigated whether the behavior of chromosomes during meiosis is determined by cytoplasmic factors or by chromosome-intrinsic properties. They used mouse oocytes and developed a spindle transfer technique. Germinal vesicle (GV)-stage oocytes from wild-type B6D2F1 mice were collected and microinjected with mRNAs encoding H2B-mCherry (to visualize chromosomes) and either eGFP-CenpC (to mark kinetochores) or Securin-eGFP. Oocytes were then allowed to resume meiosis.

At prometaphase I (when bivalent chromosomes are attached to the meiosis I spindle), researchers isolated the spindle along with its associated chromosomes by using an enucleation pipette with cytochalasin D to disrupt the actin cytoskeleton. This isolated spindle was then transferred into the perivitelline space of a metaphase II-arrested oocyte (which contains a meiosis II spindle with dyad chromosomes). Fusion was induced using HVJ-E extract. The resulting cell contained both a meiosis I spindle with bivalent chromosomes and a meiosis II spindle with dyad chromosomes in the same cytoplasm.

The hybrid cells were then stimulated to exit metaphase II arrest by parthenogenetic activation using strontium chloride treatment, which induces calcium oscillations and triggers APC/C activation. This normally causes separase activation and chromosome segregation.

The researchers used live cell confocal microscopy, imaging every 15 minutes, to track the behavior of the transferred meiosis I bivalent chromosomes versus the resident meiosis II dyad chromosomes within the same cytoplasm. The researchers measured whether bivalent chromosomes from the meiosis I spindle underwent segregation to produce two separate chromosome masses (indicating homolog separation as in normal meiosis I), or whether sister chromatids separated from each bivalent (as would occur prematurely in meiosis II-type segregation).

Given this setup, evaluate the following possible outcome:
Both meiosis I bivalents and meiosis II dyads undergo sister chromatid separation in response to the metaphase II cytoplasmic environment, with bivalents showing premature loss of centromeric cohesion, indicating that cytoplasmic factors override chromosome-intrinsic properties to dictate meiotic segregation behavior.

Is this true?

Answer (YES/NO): NO